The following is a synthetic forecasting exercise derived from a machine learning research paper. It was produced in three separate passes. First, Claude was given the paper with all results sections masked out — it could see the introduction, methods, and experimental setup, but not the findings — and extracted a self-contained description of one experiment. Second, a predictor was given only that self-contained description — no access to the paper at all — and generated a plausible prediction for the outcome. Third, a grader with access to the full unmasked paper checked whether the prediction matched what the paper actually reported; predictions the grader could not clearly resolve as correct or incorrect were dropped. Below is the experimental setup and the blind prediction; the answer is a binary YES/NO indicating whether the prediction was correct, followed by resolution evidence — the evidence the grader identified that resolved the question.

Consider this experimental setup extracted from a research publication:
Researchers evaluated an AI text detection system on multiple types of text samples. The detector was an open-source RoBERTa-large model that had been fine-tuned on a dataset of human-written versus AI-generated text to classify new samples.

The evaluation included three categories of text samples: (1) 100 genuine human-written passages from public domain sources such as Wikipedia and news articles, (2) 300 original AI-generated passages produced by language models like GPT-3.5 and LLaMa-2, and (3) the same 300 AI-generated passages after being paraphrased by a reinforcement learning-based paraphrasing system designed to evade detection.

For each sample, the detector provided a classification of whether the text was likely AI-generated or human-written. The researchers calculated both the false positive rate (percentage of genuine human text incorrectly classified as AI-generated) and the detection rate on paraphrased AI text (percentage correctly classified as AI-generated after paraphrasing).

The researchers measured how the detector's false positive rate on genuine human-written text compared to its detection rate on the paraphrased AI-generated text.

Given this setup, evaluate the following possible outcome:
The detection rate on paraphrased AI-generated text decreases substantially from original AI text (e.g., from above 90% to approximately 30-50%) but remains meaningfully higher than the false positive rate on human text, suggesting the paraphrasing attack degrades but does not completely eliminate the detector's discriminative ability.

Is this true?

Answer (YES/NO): NO